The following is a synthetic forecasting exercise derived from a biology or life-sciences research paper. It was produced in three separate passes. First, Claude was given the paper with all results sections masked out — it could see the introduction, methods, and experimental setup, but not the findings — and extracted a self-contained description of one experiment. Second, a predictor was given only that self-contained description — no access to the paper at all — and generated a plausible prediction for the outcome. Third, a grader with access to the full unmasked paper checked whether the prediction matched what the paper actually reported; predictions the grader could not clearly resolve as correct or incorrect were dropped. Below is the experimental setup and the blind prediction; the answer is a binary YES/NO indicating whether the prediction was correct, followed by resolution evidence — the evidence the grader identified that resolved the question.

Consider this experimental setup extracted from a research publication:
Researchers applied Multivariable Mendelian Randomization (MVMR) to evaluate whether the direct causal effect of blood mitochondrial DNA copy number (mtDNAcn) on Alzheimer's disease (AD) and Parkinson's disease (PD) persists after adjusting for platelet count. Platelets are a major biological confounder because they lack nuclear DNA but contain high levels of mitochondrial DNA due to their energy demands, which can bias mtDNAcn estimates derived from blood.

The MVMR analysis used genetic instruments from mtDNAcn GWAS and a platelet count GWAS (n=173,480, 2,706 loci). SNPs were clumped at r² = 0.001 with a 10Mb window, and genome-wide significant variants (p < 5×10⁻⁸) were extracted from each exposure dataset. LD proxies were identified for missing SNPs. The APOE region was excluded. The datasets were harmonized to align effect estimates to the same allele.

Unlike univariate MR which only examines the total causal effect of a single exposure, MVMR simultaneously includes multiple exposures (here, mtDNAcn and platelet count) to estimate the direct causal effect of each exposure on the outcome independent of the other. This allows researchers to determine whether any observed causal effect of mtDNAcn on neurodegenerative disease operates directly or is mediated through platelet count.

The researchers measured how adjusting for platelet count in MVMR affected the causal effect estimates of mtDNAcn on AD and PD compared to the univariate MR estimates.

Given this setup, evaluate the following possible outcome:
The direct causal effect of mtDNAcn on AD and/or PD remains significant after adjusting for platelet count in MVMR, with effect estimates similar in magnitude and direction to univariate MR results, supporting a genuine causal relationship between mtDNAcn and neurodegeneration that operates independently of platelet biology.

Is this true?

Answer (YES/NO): NO